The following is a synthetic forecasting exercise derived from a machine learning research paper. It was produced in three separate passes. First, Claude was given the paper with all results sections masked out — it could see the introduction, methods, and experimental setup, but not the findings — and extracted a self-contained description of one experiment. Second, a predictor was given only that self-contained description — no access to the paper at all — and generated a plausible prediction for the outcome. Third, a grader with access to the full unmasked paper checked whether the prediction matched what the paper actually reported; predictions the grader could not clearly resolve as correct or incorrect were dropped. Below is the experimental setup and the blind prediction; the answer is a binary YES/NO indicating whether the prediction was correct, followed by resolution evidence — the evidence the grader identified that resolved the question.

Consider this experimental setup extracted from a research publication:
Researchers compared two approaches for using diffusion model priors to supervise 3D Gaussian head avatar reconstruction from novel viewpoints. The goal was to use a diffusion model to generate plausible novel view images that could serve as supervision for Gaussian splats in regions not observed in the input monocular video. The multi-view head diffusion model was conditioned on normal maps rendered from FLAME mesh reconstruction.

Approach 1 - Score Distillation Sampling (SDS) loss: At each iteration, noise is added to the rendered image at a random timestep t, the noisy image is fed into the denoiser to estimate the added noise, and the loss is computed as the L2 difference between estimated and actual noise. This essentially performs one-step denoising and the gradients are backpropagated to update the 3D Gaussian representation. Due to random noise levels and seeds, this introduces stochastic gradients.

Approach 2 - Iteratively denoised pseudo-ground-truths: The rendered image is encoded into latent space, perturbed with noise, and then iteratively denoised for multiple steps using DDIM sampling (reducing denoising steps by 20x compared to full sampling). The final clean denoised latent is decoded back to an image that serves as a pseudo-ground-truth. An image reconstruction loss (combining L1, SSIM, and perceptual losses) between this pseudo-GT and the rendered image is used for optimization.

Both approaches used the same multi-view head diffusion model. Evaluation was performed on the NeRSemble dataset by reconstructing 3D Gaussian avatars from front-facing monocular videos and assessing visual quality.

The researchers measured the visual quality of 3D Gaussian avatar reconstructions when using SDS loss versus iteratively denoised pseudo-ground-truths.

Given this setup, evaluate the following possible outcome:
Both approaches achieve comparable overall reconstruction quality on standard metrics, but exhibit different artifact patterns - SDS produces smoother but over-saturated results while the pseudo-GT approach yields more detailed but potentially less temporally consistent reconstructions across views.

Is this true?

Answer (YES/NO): NO